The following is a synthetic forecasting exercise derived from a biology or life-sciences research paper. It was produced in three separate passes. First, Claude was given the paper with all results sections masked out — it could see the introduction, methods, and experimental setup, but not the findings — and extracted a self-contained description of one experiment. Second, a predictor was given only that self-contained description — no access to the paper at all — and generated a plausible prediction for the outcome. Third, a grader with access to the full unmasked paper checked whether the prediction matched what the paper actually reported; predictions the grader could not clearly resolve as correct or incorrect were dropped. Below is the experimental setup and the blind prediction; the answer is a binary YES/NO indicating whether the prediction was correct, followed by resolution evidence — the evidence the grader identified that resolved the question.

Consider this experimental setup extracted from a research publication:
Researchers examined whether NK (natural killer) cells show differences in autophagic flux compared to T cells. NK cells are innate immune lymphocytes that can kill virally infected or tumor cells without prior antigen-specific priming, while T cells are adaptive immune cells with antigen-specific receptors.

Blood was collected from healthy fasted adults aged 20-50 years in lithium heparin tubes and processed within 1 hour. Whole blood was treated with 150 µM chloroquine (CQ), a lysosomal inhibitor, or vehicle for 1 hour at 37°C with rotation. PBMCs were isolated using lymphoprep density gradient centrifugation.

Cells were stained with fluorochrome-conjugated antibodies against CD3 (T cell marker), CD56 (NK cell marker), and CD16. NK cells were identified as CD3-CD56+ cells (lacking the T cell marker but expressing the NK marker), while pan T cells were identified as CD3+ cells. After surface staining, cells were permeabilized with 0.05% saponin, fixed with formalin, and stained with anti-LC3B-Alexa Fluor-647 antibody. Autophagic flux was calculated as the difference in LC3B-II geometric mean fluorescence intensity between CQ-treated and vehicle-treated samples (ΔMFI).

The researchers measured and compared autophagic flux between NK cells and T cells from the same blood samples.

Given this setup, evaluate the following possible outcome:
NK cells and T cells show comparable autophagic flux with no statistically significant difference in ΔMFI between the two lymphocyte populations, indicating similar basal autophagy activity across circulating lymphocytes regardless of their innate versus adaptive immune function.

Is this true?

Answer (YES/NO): YES